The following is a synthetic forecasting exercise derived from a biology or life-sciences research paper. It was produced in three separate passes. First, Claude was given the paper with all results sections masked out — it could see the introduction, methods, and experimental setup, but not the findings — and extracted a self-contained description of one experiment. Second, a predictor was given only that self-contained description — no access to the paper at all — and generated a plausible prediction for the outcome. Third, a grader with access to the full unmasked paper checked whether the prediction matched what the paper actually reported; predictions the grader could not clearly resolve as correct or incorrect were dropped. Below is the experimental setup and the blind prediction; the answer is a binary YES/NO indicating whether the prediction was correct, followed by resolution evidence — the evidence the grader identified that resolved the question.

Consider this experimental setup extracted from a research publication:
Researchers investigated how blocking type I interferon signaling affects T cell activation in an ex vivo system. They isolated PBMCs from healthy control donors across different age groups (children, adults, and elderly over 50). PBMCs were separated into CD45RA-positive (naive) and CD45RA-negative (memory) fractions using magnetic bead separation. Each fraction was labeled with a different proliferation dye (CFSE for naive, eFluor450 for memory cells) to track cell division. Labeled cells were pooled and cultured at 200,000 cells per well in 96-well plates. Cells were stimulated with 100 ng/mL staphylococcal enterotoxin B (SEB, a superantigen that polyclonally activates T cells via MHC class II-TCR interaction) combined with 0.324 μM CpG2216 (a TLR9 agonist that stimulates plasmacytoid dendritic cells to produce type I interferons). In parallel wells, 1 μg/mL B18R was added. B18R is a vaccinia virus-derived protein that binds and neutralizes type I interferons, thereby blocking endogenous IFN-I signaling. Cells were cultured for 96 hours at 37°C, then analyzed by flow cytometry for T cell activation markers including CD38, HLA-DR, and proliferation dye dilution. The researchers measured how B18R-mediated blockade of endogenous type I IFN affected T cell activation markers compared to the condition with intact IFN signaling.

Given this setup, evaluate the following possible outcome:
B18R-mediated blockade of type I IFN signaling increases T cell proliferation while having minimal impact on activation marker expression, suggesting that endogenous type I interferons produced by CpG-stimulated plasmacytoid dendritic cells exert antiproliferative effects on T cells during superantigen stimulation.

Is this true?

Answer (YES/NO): NO